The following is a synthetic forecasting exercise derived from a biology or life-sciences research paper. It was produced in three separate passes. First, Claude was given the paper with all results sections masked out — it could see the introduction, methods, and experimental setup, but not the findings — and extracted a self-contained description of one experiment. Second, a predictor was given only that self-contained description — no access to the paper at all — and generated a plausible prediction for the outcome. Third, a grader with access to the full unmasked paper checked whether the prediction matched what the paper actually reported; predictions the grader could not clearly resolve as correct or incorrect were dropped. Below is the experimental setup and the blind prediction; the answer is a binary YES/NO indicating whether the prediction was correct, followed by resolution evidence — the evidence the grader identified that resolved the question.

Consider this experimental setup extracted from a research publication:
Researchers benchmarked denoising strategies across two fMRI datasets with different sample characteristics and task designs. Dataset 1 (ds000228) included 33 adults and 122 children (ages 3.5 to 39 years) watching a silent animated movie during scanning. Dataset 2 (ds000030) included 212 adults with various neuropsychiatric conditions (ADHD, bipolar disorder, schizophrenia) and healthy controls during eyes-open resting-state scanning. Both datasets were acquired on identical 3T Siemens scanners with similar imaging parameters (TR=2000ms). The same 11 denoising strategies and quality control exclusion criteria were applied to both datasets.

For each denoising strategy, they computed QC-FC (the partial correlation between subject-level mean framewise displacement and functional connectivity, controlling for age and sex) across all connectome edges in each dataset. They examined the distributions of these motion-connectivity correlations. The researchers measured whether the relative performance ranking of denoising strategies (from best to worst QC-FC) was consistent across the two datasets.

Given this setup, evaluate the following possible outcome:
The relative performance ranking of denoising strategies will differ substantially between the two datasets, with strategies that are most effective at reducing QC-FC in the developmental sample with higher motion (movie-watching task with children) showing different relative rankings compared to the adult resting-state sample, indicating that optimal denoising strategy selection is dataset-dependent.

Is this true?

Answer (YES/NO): YES